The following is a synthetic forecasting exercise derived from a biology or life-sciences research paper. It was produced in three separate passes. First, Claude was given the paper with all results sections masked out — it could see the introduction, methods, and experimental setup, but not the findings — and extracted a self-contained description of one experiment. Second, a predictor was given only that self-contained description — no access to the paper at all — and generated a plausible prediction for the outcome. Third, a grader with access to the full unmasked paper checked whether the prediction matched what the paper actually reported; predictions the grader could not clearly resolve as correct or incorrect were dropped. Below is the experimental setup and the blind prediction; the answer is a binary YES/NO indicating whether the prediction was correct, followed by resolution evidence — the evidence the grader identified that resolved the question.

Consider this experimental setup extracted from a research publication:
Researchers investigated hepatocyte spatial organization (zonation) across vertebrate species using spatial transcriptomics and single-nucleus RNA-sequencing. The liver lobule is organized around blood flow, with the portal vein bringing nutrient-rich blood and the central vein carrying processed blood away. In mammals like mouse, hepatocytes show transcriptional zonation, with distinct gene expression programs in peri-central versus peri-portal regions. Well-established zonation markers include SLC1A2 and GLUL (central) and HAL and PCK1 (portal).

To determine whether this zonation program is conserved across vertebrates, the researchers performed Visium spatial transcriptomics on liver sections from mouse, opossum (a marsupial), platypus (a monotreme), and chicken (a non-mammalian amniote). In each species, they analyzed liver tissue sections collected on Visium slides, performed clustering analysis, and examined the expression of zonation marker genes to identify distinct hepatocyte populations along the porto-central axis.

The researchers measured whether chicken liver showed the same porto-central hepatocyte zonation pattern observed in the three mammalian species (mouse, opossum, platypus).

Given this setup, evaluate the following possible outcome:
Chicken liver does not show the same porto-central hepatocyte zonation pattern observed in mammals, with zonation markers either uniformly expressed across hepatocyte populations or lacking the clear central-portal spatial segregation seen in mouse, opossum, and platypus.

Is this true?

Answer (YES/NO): YES